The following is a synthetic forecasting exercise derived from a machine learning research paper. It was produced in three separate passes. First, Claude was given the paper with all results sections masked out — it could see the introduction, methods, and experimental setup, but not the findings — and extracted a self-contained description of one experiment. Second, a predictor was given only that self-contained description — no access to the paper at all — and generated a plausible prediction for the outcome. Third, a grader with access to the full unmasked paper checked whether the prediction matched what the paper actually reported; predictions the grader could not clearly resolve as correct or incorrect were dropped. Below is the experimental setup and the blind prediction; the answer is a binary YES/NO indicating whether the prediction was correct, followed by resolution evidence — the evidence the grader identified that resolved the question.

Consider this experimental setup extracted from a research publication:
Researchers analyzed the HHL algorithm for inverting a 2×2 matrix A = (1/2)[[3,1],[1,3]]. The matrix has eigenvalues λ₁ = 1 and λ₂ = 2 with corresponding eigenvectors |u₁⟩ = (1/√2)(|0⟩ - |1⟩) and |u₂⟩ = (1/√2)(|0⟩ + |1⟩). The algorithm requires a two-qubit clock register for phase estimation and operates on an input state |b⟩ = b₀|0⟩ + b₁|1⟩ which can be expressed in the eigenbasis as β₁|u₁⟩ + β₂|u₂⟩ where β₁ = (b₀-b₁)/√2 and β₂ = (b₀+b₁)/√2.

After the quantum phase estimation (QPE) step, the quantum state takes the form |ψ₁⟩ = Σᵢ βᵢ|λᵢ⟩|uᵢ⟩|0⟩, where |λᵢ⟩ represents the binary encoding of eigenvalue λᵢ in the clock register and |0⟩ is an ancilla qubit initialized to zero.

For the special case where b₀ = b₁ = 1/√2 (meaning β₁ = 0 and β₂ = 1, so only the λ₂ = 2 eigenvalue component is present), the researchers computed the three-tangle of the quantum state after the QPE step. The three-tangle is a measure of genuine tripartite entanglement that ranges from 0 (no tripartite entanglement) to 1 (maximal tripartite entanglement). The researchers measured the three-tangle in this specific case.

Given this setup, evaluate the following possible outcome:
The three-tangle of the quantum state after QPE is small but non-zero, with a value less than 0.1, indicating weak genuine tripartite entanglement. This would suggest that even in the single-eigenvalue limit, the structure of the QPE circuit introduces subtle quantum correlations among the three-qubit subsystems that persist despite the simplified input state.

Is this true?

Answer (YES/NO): NO